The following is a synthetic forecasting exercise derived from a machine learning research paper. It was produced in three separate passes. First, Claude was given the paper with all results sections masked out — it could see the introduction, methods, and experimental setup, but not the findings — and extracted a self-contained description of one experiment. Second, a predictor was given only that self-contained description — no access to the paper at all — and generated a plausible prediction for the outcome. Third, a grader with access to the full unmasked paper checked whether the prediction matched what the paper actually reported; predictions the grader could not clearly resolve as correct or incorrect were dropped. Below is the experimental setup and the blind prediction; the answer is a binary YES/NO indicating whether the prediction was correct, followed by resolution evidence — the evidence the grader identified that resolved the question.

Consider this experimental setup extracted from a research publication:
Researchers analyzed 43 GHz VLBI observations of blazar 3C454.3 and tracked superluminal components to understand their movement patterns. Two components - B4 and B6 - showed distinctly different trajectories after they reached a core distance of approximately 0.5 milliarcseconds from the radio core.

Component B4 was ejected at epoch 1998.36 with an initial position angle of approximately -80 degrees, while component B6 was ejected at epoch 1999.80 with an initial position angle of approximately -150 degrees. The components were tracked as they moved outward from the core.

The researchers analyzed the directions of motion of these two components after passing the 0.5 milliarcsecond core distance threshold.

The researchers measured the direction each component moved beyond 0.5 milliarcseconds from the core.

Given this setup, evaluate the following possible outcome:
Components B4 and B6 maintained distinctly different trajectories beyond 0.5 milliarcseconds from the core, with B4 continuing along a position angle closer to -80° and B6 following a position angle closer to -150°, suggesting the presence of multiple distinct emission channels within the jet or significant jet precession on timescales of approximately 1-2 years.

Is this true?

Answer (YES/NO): NO